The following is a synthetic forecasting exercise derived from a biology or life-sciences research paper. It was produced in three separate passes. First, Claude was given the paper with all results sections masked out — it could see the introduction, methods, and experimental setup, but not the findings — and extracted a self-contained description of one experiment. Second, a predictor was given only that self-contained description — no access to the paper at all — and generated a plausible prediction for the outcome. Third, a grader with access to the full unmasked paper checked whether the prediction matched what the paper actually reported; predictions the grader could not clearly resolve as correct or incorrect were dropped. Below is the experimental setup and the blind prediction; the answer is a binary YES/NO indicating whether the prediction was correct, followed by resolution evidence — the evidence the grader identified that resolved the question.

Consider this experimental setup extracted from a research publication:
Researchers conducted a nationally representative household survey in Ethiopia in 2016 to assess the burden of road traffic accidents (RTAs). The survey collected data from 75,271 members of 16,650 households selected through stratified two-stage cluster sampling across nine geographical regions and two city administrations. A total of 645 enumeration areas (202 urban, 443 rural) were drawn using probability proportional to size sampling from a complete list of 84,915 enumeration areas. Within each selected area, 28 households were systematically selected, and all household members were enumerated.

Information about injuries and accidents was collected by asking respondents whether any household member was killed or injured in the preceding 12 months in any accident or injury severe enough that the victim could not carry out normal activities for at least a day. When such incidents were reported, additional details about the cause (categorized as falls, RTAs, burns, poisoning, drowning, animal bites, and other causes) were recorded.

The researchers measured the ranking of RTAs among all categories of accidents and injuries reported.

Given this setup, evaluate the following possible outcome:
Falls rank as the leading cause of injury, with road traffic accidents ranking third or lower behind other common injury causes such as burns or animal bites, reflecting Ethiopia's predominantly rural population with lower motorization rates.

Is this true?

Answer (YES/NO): NO